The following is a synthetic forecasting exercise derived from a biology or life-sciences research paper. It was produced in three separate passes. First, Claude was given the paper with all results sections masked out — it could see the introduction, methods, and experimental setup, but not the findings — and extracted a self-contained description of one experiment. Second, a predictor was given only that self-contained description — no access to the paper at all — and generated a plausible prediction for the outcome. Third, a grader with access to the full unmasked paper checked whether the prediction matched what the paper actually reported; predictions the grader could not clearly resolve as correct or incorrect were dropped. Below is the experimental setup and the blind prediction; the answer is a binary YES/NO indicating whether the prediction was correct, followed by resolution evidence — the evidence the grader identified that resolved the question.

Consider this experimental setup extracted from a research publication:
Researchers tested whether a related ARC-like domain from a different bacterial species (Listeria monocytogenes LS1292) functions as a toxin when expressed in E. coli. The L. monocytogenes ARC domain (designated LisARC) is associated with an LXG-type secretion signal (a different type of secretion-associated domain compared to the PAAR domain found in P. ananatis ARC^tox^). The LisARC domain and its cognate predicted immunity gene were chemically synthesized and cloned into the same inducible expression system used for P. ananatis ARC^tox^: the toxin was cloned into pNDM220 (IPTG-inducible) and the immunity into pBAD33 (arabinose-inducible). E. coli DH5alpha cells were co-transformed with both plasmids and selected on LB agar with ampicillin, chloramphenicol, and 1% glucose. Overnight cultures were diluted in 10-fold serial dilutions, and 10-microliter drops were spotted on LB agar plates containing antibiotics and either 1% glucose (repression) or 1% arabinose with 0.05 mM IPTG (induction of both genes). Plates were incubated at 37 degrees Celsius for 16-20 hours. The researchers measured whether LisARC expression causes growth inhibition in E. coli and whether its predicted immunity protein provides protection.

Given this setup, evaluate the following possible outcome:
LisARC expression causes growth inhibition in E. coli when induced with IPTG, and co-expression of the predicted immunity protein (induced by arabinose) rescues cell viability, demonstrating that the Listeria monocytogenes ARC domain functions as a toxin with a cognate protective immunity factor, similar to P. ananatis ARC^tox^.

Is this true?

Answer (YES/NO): YES